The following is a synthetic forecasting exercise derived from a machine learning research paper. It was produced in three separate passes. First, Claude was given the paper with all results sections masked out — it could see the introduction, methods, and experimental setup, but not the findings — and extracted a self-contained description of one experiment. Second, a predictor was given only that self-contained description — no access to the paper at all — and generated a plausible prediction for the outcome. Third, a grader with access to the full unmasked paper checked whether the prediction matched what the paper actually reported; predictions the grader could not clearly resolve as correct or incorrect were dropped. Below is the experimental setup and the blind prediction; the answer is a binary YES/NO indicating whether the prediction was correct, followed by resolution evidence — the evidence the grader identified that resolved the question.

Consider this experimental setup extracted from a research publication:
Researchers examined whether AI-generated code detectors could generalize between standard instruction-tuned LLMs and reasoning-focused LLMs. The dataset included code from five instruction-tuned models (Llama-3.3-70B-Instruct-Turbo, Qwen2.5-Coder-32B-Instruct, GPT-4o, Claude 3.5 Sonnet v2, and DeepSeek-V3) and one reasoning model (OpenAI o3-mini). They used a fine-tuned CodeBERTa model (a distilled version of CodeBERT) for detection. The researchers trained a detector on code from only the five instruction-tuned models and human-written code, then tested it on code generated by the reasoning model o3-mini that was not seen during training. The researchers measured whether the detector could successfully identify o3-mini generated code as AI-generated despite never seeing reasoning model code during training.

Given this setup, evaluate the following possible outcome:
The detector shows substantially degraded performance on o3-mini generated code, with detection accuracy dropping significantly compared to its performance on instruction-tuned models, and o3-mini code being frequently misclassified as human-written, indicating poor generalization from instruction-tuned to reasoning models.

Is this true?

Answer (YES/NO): NO